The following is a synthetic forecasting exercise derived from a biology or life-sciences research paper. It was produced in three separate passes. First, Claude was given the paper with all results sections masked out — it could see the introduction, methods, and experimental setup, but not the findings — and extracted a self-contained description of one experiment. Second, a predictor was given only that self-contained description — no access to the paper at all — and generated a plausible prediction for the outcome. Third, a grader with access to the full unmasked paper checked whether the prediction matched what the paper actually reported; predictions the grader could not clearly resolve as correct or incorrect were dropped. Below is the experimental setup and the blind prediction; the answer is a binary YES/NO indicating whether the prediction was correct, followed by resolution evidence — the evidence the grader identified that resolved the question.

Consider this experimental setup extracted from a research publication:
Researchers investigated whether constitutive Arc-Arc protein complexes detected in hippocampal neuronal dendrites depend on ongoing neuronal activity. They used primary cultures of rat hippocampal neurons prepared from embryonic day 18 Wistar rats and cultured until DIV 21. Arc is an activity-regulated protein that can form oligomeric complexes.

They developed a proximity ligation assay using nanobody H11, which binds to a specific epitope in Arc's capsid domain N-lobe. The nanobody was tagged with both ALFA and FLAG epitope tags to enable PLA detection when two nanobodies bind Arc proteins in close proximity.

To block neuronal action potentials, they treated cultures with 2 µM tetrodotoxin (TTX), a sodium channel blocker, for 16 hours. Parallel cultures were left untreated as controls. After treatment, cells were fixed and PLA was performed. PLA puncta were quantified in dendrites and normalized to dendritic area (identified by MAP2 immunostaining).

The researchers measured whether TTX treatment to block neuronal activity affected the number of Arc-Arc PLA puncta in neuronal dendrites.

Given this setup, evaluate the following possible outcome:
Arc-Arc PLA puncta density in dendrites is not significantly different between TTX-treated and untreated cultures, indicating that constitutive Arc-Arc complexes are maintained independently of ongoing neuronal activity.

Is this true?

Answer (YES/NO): YES